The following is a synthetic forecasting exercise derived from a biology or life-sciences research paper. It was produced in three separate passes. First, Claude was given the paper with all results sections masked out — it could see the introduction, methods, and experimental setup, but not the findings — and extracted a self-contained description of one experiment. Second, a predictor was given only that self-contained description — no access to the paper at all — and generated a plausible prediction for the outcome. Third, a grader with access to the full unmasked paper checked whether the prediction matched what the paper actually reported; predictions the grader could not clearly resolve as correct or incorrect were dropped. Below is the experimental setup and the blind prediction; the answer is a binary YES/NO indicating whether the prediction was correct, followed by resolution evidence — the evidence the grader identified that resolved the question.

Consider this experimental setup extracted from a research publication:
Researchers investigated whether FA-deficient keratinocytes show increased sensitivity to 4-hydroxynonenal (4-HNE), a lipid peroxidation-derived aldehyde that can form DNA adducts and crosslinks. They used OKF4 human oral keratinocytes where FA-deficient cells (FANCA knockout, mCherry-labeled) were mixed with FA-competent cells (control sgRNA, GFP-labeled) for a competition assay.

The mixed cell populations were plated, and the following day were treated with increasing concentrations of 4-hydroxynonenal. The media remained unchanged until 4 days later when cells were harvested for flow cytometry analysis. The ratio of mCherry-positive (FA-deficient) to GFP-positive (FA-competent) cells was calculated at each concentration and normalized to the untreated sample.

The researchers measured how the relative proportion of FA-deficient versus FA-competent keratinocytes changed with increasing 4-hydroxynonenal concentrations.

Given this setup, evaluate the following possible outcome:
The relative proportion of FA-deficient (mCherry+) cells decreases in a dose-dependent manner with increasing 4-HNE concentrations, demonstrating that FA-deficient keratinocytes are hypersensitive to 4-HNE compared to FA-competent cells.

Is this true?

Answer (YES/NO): YES